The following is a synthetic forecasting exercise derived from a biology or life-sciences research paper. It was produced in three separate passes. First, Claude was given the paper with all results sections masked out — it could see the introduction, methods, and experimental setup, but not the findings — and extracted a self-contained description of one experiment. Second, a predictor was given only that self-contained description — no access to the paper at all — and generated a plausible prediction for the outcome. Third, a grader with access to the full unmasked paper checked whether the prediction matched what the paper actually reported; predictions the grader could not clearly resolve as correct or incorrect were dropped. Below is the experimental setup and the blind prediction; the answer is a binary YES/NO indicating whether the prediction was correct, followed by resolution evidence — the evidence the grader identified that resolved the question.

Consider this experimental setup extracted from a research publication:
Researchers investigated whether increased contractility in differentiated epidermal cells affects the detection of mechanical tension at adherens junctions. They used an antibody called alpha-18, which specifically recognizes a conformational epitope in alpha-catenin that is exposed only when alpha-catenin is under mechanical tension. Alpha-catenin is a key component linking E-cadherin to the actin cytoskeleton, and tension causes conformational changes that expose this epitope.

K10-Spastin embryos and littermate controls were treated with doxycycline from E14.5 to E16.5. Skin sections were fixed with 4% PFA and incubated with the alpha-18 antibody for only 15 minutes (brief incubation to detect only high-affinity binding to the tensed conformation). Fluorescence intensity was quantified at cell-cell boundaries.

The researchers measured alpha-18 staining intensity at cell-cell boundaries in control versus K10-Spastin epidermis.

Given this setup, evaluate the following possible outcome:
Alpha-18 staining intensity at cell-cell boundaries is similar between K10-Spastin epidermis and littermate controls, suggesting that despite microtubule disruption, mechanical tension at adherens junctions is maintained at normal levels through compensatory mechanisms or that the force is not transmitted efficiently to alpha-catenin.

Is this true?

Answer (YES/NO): NO